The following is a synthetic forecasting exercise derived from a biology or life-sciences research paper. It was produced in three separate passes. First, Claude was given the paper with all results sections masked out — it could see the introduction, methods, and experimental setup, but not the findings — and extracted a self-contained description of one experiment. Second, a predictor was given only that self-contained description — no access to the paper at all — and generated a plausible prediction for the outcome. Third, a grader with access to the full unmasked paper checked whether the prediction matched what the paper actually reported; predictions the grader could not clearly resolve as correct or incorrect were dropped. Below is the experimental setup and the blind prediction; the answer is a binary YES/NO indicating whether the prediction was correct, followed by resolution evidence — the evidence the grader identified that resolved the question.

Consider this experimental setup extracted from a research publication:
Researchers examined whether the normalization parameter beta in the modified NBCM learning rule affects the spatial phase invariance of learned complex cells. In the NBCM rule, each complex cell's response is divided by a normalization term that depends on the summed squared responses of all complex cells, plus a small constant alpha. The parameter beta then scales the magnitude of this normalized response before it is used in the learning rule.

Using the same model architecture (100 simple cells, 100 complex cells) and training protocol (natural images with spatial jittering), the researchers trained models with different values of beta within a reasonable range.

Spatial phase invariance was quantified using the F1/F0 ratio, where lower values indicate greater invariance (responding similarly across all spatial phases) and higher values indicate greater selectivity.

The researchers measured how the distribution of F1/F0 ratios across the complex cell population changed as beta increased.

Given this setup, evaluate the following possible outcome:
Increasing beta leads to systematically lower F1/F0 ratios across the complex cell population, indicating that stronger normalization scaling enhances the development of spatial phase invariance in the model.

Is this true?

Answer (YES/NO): NO